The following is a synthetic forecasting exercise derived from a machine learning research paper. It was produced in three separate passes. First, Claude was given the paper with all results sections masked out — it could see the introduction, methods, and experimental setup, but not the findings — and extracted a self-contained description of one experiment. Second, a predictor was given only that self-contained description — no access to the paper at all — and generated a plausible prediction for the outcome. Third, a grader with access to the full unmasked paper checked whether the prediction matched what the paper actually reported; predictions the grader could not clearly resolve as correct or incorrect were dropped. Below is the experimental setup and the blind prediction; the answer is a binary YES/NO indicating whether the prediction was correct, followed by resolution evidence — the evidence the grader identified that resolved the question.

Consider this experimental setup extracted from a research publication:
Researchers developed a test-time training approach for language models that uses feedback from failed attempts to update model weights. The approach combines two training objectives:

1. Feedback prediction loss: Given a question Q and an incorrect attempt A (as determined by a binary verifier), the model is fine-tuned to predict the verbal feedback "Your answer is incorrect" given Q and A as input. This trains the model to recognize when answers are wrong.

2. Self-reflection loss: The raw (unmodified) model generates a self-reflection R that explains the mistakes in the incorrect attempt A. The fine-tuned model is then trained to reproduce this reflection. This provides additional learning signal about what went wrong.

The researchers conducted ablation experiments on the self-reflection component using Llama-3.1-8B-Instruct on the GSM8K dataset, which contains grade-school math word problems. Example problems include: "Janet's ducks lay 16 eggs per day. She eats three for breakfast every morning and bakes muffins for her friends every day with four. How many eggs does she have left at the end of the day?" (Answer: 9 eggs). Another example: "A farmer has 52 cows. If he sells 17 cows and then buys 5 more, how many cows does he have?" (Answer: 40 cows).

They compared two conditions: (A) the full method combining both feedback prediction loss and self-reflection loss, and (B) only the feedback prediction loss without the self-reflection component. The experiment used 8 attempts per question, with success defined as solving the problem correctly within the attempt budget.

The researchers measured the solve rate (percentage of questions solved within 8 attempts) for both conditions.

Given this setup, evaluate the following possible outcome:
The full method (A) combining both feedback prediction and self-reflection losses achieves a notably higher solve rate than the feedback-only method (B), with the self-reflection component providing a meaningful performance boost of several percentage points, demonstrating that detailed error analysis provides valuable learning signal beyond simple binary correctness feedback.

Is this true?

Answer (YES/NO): NO